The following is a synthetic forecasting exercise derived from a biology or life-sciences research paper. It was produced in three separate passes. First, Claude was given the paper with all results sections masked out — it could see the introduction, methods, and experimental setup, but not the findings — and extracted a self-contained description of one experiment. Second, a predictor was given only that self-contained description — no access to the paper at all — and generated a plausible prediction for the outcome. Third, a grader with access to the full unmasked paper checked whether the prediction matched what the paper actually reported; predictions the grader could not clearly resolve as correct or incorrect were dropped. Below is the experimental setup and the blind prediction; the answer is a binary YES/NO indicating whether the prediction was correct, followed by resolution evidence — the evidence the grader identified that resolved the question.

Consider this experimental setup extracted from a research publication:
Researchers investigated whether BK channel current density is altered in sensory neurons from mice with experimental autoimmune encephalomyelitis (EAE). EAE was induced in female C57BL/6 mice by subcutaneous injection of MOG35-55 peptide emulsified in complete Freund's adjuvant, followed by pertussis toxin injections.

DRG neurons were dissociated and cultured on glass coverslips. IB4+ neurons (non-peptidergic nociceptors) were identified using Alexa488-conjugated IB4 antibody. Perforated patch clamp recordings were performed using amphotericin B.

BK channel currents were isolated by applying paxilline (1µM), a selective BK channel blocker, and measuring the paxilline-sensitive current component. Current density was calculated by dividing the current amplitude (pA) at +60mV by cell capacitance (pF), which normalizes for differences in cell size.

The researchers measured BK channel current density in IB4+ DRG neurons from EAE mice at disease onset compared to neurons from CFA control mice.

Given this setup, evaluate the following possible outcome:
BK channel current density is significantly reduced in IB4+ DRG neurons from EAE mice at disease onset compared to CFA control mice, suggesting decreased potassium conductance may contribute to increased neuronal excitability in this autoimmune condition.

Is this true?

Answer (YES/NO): NO